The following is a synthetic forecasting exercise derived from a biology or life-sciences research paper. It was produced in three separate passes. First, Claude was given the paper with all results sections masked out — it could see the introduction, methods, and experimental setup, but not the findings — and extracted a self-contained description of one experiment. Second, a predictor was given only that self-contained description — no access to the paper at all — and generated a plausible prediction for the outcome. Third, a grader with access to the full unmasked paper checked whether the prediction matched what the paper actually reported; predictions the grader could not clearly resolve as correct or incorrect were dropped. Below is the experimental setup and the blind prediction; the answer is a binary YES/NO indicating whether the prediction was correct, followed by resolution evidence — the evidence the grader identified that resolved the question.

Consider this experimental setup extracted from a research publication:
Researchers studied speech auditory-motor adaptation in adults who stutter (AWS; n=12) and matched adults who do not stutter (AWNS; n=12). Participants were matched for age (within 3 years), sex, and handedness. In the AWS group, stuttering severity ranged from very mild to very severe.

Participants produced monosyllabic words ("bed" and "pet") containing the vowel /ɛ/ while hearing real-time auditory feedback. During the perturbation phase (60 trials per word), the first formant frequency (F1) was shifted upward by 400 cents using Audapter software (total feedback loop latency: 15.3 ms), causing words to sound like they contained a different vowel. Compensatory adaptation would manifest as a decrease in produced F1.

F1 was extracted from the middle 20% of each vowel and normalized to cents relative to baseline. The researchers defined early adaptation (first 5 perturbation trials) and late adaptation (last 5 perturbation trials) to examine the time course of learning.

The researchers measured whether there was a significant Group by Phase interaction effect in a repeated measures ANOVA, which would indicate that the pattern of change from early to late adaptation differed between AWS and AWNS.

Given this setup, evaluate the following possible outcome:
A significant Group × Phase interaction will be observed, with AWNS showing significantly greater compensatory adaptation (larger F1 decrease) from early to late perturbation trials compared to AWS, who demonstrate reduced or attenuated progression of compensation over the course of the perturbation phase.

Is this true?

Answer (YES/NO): NO